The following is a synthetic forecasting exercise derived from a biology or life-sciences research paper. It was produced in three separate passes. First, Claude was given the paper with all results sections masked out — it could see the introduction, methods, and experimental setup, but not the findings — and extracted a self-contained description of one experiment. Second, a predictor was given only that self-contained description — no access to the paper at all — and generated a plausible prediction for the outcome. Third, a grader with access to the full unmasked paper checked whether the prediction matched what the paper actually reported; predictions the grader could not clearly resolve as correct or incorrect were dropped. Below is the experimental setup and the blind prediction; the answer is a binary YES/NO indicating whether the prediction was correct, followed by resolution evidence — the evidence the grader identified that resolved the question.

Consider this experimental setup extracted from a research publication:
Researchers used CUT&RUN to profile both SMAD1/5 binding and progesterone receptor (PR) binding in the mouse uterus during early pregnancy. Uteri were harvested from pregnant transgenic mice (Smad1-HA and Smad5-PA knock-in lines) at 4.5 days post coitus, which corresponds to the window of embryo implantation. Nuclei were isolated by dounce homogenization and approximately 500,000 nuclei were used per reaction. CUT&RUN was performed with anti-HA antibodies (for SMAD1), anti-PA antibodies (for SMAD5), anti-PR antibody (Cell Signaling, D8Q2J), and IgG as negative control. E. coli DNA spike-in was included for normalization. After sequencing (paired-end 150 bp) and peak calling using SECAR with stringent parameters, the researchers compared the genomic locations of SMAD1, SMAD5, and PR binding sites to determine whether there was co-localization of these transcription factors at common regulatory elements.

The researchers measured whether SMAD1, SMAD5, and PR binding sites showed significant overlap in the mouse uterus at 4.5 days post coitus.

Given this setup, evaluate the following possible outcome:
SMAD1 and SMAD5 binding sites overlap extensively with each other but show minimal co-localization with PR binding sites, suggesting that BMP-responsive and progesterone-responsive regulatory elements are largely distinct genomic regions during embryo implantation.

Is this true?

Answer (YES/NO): NO